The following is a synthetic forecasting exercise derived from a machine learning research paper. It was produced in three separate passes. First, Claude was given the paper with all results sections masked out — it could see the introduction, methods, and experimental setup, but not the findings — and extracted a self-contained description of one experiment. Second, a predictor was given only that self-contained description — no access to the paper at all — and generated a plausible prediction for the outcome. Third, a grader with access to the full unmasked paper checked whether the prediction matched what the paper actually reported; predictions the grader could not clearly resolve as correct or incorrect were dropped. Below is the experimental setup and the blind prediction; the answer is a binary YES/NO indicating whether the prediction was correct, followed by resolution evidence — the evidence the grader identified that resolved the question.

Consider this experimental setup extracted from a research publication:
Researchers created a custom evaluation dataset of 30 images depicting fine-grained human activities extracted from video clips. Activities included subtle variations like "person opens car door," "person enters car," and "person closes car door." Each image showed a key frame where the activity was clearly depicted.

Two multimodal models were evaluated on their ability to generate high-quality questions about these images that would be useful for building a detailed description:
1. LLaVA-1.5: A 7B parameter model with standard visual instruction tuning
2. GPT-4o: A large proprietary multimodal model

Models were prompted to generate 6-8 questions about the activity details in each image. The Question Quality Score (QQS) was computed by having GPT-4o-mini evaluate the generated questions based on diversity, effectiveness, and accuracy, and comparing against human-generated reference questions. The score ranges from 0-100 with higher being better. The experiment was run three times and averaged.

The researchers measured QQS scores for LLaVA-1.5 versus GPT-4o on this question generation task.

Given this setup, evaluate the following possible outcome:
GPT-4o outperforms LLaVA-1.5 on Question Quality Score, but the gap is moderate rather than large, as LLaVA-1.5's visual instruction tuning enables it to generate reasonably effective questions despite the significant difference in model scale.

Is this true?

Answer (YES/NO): NO